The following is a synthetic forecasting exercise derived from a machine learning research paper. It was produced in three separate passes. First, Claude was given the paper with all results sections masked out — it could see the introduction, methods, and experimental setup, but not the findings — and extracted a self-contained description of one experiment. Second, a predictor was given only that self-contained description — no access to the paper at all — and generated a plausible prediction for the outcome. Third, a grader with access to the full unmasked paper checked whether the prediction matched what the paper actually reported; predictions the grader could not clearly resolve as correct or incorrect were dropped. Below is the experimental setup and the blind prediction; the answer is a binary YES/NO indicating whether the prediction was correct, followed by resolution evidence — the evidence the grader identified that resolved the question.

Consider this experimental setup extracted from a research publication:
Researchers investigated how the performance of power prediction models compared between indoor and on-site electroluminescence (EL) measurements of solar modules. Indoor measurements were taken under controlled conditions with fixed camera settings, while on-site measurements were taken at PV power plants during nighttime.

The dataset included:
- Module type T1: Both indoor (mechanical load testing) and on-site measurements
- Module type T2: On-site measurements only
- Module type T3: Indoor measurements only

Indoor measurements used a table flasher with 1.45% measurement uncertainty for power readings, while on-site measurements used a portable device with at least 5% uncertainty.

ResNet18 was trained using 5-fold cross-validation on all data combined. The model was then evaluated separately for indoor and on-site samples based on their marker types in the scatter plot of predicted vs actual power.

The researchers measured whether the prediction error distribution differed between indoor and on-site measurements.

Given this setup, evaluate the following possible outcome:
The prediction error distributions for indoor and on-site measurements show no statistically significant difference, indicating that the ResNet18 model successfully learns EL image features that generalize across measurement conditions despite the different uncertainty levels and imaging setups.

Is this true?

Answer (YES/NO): YES